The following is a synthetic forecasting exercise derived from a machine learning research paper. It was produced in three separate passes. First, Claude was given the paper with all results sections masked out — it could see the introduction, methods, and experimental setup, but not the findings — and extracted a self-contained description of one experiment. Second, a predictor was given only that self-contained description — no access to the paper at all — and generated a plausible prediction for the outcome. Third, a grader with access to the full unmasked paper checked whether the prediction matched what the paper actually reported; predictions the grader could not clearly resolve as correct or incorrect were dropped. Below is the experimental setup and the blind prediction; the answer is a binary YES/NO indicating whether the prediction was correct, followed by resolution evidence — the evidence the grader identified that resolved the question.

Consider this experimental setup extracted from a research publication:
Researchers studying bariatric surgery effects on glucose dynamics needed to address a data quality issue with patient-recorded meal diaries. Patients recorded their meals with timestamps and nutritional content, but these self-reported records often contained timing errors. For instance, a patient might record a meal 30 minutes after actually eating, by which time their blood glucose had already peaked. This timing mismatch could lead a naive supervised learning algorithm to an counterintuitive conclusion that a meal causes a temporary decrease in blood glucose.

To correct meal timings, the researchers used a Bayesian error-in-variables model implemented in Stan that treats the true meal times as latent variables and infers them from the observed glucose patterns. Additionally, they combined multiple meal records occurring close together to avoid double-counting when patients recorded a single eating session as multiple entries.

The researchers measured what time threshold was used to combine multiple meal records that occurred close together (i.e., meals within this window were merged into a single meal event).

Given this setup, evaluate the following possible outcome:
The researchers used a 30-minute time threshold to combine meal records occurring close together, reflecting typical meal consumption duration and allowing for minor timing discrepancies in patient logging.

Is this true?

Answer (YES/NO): YES